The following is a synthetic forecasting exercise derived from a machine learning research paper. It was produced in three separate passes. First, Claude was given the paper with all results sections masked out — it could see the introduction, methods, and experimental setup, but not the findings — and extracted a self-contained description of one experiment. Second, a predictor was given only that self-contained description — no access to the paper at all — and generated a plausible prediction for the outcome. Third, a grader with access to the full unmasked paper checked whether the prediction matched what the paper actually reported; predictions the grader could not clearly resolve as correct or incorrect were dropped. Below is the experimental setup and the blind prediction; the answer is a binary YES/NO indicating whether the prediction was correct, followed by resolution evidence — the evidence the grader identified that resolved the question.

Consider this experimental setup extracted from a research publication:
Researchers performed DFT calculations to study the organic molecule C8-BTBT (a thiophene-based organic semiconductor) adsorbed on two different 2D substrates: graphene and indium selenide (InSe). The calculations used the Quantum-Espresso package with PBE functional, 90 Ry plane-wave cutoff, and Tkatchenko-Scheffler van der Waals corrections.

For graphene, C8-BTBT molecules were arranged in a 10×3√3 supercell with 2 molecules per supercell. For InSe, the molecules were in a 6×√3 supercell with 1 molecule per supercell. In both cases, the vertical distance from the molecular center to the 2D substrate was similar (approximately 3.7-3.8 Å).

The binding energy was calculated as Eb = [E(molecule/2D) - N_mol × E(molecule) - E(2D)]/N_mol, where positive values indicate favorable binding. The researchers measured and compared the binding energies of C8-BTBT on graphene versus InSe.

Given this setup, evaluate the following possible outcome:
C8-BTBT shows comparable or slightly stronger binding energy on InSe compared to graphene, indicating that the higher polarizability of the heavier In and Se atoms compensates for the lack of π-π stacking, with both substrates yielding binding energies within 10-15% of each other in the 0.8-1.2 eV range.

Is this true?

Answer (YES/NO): NO